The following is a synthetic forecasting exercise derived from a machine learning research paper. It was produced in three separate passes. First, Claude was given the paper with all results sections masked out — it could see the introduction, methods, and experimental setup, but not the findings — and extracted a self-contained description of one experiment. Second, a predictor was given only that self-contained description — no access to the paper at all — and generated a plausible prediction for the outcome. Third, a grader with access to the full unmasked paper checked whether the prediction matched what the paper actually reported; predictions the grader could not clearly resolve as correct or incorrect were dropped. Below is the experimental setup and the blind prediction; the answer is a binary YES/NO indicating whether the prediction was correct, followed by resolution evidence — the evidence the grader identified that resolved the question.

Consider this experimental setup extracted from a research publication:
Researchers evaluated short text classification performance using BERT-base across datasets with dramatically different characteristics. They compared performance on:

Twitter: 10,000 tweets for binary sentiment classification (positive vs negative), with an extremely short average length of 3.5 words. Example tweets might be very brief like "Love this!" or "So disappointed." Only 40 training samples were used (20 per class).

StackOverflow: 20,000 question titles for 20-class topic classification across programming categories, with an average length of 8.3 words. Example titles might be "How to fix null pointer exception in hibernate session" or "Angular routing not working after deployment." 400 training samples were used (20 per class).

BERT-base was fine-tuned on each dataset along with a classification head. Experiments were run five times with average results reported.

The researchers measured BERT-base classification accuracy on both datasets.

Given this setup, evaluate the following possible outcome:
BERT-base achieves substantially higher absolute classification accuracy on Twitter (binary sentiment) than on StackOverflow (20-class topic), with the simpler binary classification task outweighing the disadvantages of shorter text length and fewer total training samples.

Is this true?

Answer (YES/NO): NO